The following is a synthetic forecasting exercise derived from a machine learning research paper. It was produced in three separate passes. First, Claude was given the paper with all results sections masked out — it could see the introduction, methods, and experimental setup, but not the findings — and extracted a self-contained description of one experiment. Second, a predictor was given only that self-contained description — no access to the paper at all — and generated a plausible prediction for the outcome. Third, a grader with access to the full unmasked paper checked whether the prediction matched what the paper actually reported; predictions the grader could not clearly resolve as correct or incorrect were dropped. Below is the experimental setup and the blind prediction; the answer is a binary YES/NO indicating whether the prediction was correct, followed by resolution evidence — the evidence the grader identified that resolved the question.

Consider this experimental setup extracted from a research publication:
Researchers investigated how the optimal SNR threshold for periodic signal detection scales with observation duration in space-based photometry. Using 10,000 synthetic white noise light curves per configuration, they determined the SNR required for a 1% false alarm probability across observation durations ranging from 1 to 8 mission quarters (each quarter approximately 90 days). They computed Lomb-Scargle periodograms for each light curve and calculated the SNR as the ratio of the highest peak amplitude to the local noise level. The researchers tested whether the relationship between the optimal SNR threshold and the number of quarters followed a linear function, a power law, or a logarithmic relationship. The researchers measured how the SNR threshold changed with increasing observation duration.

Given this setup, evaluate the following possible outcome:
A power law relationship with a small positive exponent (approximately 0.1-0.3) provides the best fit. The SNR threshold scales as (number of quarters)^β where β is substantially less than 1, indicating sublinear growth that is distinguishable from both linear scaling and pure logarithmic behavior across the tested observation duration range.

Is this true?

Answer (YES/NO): NO